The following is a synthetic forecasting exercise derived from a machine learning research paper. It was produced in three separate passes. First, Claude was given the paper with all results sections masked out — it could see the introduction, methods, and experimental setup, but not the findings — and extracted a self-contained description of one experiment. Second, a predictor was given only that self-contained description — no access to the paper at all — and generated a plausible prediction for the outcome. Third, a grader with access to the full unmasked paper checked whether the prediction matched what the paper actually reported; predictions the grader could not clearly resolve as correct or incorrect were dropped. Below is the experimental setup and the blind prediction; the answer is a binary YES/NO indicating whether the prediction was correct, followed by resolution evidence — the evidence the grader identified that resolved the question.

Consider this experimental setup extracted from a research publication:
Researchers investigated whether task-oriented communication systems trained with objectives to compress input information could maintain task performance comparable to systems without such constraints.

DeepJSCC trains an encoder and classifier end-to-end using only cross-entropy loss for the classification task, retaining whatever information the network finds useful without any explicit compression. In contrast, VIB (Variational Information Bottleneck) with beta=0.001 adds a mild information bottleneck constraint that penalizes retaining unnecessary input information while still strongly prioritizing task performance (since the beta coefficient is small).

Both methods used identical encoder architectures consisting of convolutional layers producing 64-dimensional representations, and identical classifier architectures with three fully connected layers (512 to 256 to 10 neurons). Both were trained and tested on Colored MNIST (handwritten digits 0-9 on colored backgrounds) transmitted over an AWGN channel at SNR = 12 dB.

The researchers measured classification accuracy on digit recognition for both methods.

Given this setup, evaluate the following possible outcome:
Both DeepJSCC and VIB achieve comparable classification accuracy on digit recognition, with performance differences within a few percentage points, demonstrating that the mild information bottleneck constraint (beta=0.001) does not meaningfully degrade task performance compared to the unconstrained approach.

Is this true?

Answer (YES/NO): YES